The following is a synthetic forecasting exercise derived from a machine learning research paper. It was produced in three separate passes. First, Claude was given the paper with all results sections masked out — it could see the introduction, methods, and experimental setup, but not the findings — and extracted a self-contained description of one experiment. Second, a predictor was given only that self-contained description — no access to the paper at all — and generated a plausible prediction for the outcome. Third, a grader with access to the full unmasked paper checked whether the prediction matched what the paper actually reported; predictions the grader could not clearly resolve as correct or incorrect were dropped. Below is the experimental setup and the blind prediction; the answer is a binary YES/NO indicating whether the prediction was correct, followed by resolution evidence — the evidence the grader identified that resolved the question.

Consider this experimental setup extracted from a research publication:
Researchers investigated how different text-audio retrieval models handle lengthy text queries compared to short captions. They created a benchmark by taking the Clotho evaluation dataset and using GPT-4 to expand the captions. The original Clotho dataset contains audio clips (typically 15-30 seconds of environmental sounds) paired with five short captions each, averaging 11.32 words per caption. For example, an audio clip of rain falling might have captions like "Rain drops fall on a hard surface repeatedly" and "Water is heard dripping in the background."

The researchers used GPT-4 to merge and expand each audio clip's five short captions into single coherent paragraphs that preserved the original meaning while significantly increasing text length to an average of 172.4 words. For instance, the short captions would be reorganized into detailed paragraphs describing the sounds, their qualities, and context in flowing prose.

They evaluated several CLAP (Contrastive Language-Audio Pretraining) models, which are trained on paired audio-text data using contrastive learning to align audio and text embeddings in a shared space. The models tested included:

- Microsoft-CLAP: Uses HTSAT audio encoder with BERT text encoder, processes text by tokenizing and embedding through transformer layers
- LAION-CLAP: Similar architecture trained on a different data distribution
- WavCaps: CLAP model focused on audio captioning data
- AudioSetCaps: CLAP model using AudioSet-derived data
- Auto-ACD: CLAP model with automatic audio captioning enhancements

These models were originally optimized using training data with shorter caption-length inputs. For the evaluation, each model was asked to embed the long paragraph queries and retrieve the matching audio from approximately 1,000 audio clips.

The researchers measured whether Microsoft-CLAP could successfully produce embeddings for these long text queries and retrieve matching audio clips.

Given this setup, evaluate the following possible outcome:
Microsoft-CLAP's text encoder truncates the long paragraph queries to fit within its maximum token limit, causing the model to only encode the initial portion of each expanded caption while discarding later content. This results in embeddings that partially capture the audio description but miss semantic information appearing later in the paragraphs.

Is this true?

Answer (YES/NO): NO